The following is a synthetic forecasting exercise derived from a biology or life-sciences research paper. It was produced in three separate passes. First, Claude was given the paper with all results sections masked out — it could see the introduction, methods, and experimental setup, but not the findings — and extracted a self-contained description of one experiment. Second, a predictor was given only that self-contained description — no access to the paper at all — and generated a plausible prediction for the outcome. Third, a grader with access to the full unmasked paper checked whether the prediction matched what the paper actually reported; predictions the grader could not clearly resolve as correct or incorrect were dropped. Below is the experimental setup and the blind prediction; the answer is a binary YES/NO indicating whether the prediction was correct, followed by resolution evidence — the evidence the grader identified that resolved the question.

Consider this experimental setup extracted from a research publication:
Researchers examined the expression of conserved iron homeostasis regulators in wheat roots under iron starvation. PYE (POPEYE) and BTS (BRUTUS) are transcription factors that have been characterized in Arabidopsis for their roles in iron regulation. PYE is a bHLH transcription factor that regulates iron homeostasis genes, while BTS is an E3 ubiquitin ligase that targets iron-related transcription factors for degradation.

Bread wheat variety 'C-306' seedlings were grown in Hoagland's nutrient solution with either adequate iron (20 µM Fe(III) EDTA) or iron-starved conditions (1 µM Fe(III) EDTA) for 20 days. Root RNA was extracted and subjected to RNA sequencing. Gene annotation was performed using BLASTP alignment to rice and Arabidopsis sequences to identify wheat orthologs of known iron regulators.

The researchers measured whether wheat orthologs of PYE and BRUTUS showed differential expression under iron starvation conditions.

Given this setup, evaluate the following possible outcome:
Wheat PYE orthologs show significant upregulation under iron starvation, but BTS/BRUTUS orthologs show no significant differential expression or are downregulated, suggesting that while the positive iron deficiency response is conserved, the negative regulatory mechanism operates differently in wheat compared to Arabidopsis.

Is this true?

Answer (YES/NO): NO